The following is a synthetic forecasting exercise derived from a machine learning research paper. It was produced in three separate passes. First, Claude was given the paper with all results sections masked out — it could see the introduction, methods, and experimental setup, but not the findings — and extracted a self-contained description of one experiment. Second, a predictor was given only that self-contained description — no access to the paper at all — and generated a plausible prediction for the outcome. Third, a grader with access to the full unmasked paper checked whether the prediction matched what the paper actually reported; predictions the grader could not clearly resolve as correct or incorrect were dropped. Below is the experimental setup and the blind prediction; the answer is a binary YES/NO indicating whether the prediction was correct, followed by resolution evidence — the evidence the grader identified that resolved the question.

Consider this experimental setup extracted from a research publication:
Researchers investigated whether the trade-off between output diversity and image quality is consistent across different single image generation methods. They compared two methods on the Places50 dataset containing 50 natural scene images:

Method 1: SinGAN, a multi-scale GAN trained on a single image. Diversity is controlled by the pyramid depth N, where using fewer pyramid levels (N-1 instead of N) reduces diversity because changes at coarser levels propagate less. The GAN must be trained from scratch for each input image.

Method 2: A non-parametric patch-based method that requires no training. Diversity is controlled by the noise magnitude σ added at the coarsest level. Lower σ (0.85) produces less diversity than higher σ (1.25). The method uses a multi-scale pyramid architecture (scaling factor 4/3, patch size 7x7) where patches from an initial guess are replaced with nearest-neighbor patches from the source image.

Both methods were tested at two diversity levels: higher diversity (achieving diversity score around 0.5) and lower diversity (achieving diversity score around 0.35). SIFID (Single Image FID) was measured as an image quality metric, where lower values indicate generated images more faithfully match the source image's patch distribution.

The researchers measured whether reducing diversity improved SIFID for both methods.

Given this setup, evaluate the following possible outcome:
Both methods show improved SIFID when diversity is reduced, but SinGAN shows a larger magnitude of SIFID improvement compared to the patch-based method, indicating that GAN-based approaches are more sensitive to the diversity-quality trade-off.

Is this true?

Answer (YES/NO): YES